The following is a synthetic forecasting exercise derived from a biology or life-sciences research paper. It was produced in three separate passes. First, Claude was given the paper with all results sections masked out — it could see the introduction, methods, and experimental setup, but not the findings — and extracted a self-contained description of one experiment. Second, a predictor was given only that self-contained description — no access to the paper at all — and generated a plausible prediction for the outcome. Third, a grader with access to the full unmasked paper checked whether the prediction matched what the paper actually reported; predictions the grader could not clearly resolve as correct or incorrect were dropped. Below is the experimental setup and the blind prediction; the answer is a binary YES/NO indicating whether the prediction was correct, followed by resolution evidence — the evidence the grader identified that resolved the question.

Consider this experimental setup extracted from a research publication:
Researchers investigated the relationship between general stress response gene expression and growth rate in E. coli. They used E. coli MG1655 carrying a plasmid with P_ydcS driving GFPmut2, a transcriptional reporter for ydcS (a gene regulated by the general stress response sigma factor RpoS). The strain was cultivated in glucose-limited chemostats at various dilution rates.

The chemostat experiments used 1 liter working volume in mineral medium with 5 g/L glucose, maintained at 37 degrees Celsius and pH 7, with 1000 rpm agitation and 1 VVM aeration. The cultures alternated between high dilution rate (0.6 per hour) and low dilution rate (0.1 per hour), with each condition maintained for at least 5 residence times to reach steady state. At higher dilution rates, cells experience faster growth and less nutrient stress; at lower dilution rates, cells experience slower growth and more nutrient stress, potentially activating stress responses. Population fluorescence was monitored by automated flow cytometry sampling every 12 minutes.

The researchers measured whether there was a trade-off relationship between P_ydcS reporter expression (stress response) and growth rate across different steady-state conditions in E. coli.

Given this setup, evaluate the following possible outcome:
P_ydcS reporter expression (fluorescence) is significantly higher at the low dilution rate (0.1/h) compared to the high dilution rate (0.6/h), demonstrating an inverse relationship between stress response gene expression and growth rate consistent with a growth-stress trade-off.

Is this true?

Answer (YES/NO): NO